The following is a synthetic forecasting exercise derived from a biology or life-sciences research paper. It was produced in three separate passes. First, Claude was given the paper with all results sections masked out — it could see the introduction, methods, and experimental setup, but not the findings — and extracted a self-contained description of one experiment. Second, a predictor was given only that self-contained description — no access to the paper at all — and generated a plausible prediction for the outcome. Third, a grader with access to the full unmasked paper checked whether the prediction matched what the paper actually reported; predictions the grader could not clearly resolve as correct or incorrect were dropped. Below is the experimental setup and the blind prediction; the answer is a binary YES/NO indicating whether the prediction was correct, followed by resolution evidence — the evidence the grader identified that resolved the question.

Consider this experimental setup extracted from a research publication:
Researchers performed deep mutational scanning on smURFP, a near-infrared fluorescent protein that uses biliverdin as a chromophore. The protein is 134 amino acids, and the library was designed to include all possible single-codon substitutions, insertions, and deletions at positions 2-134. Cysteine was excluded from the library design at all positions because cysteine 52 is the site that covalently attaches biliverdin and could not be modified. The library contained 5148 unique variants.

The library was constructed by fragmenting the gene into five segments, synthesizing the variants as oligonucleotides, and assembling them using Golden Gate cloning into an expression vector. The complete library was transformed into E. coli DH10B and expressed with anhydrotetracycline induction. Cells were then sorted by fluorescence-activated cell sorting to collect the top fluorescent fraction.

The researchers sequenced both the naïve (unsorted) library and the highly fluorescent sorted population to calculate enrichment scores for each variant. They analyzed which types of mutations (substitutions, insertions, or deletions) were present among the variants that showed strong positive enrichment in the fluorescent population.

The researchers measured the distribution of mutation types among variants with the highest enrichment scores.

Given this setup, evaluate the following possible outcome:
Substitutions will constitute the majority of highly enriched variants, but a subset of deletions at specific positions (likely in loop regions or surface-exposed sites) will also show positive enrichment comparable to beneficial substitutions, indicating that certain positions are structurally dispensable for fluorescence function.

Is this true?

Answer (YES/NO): NO